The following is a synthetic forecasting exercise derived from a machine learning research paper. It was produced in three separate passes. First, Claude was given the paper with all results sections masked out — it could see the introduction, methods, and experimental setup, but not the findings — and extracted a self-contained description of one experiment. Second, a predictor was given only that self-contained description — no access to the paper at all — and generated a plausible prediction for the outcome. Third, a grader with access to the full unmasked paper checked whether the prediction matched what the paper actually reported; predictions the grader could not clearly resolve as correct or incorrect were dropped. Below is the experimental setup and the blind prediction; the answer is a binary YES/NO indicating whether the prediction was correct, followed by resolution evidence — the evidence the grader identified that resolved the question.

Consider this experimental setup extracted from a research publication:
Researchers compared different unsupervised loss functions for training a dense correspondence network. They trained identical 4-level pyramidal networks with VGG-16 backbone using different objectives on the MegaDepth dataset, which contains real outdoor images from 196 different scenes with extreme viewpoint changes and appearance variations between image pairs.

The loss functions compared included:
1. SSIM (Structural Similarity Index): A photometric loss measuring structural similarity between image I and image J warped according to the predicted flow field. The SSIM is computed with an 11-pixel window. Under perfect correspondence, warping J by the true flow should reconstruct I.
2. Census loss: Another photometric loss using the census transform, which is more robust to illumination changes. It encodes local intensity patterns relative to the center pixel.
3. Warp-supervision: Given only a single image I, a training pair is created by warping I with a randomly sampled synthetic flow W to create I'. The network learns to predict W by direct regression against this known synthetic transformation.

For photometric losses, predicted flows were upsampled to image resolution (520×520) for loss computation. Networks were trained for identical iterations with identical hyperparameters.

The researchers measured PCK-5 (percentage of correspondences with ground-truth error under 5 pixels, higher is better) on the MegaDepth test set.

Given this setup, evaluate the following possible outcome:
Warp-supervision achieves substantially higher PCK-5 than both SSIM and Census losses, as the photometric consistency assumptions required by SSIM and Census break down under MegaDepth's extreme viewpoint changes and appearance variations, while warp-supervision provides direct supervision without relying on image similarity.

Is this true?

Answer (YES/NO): NO